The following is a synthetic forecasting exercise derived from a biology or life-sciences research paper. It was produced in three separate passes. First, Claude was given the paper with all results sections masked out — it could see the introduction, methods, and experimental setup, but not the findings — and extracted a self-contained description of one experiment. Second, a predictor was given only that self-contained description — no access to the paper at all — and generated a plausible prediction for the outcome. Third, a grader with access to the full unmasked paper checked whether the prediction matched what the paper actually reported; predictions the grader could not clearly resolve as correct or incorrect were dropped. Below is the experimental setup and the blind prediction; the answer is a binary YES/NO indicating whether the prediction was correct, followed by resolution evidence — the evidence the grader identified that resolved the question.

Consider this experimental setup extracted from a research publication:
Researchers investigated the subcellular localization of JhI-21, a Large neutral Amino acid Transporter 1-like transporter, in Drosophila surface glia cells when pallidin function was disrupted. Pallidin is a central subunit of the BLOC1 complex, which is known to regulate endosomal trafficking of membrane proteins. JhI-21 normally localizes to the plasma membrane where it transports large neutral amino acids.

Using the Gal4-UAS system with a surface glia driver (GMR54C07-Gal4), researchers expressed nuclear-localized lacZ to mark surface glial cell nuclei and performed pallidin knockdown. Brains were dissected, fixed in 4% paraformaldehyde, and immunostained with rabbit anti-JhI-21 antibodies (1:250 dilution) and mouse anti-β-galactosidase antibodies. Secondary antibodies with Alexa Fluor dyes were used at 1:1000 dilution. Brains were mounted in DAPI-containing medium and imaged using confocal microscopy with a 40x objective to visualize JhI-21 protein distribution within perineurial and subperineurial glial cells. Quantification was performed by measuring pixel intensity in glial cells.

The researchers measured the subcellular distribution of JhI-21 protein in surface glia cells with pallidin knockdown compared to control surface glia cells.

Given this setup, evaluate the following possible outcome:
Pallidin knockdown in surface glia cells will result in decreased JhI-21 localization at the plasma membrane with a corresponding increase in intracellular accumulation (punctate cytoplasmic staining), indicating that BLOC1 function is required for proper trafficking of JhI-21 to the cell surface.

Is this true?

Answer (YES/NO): NO